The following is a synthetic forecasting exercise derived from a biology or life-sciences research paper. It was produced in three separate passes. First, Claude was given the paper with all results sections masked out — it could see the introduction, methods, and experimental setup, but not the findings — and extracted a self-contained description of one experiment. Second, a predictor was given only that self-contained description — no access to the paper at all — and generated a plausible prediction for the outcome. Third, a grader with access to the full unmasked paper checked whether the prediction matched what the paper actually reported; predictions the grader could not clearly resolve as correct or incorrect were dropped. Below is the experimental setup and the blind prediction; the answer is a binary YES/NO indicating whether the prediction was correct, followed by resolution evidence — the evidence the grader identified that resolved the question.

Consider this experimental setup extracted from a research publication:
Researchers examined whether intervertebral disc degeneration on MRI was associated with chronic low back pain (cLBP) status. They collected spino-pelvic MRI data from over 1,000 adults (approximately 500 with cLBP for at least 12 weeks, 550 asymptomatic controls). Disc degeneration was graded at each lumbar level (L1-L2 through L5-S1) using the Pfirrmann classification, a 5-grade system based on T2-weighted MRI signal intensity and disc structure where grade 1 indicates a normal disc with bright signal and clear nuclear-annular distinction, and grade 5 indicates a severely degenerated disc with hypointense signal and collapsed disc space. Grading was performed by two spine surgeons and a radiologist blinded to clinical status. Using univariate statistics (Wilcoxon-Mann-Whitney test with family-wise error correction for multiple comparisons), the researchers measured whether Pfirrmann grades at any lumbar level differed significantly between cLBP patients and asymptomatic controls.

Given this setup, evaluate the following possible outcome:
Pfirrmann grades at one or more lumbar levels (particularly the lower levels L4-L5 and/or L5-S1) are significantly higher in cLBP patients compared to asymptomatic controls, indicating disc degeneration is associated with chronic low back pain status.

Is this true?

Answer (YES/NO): YES